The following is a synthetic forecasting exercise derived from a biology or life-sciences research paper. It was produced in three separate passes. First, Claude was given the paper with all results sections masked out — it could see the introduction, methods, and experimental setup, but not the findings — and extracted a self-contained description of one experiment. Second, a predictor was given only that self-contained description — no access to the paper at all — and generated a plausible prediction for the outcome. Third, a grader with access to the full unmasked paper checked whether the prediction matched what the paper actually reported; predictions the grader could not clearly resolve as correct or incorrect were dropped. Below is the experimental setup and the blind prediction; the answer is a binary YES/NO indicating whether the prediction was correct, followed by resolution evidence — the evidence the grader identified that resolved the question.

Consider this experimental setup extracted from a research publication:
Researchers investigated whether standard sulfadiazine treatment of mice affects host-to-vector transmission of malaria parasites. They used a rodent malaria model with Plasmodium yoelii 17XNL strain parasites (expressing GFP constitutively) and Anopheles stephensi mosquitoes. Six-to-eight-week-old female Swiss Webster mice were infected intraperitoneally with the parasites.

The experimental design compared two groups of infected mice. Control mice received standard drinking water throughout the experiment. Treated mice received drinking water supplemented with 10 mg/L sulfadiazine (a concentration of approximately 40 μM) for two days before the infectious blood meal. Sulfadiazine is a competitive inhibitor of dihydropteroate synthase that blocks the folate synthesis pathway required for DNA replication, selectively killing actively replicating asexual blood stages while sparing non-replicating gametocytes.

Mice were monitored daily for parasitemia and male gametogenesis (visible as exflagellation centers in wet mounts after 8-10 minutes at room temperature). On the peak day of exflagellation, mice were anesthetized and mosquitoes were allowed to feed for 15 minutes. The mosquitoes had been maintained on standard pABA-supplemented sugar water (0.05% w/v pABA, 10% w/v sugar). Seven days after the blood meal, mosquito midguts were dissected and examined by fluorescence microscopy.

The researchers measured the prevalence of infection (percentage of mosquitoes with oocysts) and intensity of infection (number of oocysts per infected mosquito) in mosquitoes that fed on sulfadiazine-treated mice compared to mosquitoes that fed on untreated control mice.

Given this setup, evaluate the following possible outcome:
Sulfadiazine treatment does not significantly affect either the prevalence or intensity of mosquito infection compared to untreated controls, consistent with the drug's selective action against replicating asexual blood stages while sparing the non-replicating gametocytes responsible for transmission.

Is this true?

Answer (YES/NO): NO